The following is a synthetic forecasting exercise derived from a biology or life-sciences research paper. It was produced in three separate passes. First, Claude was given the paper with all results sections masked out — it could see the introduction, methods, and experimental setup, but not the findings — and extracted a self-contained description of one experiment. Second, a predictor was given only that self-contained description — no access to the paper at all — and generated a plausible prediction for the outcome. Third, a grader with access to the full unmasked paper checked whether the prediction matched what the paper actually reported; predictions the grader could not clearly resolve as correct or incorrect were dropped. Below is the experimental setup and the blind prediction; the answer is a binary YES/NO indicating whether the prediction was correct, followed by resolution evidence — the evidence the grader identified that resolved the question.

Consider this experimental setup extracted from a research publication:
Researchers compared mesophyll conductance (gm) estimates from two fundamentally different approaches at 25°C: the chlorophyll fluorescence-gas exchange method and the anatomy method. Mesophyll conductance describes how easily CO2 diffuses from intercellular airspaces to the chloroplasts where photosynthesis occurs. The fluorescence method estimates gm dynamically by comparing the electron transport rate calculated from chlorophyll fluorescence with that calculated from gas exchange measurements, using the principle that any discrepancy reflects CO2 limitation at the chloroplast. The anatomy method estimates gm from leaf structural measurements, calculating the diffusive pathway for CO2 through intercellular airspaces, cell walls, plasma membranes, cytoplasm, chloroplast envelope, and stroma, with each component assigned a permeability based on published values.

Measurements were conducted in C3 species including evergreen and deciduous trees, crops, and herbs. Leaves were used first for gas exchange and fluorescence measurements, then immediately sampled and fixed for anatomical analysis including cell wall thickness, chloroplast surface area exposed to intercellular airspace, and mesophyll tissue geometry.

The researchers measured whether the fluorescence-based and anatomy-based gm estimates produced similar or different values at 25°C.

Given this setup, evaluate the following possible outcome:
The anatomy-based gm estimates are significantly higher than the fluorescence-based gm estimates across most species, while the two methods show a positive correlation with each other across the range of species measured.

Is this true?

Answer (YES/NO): NO